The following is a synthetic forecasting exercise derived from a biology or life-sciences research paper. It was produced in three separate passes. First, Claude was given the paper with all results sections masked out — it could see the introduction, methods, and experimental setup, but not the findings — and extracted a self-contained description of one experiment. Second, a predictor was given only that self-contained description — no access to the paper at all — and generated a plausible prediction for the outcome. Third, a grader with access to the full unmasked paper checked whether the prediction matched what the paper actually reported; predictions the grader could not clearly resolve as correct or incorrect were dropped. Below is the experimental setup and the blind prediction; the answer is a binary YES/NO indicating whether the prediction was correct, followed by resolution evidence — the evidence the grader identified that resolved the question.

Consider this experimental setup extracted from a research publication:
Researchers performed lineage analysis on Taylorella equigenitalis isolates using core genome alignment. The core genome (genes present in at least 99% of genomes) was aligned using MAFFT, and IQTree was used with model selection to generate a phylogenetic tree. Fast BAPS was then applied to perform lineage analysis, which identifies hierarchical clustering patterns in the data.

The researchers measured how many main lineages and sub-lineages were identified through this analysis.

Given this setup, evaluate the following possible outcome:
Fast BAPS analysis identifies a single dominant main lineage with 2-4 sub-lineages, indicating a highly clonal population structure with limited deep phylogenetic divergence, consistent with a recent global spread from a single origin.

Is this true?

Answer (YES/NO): NO